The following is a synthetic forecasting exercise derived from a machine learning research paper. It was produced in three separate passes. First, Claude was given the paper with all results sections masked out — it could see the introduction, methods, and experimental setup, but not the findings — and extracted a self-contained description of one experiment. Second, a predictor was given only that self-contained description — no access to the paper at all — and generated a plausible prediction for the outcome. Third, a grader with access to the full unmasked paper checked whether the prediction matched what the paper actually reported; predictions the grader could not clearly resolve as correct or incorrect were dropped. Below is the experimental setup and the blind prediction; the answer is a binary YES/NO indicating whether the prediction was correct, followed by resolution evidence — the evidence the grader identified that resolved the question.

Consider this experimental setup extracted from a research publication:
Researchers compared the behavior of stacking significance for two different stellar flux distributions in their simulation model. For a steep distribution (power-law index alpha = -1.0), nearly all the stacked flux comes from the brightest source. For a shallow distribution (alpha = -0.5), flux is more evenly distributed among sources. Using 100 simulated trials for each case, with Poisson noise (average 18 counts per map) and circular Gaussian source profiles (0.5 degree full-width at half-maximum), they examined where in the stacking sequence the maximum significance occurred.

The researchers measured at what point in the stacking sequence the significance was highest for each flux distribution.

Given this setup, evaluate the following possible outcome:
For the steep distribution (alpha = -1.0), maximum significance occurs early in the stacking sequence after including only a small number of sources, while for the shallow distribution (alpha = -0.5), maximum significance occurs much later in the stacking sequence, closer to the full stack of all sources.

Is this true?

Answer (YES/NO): YES